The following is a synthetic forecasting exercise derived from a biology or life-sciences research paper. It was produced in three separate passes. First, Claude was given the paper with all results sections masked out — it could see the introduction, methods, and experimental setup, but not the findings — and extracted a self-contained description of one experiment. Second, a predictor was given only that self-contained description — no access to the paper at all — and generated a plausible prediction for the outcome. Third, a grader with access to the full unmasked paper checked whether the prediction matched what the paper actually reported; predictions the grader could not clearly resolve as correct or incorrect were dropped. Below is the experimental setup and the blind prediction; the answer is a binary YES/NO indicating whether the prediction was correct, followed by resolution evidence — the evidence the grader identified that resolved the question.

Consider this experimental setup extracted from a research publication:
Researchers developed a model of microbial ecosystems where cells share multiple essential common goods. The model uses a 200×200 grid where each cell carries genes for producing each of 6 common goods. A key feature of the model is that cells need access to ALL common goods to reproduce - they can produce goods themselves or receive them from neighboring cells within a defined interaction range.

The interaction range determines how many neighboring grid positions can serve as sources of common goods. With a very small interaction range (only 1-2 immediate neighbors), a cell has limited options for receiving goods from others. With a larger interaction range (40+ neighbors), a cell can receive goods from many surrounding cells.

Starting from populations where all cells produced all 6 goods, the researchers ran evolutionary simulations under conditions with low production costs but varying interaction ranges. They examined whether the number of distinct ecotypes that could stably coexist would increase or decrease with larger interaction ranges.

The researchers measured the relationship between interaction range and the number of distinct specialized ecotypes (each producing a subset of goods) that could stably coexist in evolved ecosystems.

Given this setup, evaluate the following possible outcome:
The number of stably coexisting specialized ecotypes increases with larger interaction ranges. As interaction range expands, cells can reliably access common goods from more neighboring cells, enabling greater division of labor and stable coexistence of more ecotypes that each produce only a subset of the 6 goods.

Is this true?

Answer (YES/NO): YES